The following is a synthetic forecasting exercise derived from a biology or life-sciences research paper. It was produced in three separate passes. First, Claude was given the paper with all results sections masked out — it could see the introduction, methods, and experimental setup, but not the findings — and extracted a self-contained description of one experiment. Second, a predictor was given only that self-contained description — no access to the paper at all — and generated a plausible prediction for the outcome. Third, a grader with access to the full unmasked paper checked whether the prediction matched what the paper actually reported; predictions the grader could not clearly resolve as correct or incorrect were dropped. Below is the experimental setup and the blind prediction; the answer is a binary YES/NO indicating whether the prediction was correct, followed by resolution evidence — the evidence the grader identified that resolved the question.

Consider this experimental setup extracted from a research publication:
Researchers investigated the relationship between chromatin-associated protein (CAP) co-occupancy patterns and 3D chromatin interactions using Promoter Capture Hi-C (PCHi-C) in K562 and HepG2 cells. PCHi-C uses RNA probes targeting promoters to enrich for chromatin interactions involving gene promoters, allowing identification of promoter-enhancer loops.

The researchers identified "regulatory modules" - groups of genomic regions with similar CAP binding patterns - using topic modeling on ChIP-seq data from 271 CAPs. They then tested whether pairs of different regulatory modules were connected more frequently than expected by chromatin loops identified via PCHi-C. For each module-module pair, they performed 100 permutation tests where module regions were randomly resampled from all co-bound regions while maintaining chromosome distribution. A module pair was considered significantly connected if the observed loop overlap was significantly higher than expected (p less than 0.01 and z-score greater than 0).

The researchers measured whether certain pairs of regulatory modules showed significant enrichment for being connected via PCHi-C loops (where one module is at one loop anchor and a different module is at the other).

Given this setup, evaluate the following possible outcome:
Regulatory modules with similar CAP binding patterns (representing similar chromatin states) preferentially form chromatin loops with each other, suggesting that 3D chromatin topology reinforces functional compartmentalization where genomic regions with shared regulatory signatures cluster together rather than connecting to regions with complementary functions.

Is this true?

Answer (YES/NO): NO